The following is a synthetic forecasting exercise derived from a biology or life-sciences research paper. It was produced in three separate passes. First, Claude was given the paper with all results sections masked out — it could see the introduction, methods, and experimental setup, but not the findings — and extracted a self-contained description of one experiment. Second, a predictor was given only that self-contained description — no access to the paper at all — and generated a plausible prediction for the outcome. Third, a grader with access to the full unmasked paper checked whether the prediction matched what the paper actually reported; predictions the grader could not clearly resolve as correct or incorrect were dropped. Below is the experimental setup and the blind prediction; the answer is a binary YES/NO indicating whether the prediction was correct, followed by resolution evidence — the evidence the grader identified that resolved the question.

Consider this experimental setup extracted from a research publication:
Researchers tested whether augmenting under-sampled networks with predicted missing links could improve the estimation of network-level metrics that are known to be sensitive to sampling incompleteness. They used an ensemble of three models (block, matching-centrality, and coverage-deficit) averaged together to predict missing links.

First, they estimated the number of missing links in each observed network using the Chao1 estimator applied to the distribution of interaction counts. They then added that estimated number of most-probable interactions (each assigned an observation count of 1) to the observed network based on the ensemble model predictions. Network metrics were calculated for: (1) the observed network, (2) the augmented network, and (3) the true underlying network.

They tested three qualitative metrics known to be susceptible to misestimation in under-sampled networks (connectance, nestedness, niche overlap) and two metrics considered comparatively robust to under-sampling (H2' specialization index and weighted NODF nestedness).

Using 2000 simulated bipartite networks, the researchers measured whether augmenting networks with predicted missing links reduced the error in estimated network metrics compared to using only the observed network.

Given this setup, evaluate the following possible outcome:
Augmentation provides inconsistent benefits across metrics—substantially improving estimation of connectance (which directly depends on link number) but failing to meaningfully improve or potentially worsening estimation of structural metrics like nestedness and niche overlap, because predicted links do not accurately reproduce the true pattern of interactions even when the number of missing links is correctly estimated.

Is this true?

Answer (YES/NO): NO